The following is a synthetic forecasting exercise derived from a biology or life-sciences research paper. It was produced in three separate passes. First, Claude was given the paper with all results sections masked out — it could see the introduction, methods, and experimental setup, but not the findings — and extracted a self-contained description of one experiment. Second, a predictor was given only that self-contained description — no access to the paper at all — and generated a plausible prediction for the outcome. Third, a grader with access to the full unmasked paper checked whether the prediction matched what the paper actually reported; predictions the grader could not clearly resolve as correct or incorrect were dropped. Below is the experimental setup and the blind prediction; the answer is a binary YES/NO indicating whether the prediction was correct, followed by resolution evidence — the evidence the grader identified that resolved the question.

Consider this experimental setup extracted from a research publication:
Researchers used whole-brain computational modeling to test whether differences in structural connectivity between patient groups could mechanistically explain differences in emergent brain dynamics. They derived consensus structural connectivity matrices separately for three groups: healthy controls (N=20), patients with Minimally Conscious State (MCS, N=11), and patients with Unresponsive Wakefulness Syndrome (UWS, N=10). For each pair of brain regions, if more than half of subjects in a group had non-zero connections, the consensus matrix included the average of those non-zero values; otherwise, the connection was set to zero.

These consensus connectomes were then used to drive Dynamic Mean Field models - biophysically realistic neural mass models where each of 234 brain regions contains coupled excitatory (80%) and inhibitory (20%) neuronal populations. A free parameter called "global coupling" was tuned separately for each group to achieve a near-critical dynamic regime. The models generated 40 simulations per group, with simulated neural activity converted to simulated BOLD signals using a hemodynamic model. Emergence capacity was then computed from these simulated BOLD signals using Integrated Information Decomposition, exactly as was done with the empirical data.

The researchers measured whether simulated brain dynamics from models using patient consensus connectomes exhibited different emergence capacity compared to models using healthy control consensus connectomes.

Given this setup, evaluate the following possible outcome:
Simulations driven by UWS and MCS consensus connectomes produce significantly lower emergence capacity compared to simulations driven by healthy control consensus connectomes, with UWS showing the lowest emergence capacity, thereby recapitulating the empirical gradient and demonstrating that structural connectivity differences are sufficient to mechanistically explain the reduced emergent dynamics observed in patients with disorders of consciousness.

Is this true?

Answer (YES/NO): YES